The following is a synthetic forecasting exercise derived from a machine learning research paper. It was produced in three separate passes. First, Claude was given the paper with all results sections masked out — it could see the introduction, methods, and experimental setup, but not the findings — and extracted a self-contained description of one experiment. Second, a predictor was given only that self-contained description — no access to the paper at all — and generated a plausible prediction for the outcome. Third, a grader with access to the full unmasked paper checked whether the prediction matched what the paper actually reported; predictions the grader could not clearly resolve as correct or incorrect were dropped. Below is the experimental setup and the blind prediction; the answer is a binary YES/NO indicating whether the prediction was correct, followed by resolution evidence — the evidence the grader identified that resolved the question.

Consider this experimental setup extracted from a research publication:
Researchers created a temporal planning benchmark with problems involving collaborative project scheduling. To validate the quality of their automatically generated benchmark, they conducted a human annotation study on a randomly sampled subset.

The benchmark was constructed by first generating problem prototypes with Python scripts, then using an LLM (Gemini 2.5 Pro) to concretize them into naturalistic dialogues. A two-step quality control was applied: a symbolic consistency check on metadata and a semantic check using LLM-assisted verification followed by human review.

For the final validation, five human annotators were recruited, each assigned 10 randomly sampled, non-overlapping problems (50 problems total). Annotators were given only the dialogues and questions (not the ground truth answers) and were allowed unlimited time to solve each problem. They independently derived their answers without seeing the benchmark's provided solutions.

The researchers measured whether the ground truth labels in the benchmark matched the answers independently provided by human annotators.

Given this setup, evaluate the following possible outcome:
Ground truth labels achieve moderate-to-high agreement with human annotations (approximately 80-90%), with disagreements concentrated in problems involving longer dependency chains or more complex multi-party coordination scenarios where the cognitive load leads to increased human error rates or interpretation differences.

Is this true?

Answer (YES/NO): NO